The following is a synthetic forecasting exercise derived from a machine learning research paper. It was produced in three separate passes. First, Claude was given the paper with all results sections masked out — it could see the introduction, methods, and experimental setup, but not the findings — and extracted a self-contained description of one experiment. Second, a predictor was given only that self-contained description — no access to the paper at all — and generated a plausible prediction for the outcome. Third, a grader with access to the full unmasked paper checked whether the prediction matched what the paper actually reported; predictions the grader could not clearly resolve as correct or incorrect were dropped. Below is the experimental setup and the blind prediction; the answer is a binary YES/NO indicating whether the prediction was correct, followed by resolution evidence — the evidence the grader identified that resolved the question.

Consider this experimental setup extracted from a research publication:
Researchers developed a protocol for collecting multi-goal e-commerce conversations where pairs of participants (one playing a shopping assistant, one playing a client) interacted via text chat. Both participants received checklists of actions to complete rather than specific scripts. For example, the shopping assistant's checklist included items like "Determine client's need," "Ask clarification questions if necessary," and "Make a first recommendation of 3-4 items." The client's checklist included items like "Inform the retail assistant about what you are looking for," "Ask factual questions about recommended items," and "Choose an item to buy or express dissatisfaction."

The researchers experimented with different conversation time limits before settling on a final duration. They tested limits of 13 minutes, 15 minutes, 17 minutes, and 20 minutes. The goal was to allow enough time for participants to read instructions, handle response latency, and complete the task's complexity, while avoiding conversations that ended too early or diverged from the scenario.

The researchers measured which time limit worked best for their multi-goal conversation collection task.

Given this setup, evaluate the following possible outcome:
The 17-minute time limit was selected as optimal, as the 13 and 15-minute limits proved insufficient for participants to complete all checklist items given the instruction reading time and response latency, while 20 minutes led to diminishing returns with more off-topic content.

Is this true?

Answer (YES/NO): YES